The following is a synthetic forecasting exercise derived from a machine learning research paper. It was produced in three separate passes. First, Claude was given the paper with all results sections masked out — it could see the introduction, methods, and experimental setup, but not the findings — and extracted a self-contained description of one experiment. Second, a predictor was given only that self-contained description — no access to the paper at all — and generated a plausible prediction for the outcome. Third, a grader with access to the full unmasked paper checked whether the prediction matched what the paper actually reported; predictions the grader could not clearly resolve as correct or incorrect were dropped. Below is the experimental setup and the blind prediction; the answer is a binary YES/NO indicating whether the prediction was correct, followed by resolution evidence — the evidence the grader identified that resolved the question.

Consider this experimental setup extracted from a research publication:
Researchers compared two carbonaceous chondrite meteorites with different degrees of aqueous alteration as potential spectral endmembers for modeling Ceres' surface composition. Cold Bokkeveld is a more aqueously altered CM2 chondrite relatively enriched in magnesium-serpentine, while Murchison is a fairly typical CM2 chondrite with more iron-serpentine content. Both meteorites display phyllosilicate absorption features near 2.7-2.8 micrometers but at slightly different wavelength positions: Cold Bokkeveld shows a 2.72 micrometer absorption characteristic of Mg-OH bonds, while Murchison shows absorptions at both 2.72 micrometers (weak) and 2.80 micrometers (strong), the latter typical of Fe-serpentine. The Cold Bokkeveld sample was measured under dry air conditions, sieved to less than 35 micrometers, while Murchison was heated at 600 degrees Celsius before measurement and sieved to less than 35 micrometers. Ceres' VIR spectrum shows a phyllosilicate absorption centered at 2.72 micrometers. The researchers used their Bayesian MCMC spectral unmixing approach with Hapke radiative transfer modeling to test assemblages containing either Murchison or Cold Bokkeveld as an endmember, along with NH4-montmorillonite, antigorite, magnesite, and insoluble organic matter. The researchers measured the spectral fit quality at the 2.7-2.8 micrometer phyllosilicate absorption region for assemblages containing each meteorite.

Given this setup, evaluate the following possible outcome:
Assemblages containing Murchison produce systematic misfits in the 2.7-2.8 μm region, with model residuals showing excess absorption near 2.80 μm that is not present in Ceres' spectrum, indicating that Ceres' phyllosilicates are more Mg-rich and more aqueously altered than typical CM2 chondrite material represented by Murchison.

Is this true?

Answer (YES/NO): NO